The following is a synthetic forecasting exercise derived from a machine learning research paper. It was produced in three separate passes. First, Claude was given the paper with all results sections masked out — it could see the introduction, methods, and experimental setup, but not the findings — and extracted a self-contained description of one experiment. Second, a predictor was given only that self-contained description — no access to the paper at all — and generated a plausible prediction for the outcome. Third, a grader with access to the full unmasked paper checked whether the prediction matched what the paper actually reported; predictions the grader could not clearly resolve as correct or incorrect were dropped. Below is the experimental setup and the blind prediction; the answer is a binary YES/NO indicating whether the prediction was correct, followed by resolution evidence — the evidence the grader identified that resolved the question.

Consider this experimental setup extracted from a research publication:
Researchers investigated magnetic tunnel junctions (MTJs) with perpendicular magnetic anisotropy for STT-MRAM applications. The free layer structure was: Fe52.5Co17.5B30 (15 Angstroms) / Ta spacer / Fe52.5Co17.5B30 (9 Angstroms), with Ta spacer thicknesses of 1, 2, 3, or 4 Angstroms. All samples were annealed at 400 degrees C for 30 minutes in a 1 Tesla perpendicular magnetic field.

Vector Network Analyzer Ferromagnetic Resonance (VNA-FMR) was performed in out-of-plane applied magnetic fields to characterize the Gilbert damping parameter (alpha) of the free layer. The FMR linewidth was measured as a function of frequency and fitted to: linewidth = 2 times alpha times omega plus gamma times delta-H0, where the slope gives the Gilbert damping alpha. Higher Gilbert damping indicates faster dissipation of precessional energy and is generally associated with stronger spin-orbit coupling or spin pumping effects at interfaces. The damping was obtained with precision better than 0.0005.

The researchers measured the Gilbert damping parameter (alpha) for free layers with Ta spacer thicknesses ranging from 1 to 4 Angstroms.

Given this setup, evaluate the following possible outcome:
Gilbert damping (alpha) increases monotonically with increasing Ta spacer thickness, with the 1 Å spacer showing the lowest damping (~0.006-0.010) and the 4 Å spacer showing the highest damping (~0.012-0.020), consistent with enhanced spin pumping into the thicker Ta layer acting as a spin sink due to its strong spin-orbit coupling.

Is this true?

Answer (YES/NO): NO